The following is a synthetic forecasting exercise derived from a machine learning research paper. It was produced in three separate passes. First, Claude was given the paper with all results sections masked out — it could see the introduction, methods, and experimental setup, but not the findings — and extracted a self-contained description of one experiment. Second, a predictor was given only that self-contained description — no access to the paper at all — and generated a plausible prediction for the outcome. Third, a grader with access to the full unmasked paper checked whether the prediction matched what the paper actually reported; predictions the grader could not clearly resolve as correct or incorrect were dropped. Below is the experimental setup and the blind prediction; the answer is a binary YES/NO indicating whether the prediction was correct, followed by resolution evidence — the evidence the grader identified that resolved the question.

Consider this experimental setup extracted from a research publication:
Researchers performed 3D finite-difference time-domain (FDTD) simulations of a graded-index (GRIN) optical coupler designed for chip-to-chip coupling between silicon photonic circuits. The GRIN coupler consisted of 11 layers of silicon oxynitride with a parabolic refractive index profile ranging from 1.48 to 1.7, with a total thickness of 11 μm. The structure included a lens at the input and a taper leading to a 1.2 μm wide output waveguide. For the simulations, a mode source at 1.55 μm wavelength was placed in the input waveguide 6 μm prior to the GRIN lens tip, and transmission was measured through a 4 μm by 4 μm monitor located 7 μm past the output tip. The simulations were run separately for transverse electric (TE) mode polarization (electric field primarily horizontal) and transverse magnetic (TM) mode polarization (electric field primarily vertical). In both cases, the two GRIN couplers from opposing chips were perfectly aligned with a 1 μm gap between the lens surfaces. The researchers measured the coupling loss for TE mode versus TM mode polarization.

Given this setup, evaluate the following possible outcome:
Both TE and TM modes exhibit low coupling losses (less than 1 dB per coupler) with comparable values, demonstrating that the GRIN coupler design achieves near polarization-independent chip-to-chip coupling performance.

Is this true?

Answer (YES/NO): YES